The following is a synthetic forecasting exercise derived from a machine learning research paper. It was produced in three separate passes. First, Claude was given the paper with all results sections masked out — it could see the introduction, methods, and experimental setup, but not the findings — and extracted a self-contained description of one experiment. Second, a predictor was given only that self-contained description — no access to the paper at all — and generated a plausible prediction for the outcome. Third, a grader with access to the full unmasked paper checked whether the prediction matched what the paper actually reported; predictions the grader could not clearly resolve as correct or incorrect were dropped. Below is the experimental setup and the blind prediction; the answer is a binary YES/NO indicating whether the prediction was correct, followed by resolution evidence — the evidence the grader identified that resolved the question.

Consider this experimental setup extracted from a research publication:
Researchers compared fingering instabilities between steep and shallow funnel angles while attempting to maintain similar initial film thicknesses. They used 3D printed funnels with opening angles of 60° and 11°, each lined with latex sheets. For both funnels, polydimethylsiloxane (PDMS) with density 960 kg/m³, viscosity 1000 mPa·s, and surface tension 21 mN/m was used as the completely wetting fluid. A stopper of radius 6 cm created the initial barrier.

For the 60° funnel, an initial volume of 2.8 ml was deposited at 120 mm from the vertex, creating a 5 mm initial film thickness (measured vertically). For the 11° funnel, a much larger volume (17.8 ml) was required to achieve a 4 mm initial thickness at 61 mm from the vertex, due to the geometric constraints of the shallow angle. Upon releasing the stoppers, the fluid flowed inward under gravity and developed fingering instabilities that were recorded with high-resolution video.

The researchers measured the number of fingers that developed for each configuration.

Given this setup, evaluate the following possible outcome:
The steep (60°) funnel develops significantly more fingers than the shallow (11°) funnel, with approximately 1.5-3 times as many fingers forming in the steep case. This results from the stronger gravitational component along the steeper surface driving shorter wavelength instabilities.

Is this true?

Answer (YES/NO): NO